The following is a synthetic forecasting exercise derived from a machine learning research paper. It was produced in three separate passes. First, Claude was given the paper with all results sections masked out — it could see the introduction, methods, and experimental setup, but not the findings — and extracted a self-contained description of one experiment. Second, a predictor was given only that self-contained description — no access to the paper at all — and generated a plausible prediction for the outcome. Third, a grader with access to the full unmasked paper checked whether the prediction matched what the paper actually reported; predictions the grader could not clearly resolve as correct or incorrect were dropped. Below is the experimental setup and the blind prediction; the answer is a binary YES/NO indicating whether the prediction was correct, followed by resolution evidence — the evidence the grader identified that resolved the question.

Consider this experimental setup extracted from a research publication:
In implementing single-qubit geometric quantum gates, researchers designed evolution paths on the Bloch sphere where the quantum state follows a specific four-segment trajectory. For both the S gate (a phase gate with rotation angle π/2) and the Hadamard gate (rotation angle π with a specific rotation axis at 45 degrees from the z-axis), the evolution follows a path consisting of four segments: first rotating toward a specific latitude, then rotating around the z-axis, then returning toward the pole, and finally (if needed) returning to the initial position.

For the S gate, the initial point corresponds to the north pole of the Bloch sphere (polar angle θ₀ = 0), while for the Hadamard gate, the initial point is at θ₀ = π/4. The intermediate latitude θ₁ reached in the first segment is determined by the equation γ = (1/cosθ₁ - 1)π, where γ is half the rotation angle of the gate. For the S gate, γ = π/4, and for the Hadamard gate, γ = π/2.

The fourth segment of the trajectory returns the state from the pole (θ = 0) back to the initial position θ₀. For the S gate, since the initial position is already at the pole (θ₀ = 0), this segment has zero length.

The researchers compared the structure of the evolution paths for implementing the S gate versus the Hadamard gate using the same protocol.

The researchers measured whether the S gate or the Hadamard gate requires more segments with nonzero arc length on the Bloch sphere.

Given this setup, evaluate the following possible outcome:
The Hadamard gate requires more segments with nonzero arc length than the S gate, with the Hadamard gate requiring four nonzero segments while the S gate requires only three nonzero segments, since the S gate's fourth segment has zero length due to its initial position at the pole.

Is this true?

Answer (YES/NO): YES